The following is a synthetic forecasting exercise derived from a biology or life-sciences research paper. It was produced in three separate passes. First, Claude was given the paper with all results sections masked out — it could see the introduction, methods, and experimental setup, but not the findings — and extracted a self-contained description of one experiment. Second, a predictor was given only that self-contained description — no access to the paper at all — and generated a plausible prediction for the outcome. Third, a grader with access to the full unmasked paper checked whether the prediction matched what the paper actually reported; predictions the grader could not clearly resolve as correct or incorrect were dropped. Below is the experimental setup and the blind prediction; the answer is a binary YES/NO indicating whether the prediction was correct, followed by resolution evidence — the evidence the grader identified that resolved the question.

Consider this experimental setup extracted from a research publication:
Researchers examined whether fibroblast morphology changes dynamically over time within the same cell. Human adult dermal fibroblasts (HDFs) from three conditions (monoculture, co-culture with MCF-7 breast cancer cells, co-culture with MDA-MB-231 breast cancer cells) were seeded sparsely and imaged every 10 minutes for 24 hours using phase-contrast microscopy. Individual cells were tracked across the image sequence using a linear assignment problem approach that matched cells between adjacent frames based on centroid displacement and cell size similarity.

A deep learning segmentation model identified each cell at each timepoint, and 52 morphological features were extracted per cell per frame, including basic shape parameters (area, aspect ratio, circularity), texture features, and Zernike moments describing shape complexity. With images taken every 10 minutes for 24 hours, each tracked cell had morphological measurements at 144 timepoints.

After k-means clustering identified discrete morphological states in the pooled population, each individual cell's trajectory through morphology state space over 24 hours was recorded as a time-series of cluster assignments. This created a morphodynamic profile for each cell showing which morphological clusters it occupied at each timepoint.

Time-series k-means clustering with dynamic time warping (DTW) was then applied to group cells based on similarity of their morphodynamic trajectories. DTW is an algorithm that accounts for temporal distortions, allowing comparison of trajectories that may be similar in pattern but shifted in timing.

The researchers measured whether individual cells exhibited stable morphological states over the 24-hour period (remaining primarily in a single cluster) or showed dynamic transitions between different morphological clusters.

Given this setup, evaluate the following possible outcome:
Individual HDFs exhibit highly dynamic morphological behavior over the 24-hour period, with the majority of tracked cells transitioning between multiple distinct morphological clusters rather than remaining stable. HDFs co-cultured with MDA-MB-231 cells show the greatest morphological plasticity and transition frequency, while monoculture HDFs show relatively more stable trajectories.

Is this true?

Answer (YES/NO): NO